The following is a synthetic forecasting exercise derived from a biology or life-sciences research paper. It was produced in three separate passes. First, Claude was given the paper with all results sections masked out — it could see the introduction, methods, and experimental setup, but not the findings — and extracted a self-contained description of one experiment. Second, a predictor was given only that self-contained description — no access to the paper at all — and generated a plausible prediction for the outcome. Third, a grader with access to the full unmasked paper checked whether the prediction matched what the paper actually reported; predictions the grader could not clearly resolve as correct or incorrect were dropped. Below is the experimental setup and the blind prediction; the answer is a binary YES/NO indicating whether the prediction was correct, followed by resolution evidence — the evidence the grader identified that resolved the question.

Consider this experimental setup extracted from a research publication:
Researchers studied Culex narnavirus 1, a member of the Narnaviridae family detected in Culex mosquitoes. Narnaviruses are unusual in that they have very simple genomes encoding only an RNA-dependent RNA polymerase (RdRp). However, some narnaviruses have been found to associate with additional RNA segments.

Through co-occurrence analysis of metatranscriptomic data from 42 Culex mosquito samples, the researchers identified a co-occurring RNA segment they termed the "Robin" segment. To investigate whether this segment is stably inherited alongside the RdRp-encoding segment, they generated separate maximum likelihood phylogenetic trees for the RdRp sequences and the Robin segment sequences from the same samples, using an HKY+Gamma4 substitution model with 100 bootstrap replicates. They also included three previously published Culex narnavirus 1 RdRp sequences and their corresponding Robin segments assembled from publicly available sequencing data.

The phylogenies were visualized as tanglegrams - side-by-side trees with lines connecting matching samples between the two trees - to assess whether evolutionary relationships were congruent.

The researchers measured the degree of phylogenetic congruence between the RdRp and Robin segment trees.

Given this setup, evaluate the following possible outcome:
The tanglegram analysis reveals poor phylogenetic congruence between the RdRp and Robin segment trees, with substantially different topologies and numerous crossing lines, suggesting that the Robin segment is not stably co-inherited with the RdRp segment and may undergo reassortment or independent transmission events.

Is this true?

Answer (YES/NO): NO